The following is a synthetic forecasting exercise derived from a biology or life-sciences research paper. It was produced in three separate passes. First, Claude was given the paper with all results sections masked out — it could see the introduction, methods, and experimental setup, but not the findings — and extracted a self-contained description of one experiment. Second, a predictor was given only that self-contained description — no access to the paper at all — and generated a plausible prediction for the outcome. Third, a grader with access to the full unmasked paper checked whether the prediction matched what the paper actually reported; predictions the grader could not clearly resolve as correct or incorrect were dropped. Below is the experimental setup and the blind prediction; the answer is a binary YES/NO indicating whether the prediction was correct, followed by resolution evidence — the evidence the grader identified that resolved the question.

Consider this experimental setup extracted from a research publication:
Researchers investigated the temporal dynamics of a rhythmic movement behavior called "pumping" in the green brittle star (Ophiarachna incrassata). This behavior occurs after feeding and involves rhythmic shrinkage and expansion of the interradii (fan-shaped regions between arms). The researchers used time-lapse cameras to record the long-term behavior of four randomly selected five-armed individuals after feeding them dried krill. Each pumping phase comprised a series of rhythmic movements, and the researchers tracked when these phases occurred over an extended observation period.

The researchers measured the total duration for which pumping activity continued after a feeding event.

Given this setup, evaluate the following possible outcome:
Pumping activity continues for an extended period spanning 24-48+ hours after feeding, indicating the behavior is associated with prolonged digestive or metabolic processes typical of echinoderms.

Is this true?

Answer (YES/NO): NO